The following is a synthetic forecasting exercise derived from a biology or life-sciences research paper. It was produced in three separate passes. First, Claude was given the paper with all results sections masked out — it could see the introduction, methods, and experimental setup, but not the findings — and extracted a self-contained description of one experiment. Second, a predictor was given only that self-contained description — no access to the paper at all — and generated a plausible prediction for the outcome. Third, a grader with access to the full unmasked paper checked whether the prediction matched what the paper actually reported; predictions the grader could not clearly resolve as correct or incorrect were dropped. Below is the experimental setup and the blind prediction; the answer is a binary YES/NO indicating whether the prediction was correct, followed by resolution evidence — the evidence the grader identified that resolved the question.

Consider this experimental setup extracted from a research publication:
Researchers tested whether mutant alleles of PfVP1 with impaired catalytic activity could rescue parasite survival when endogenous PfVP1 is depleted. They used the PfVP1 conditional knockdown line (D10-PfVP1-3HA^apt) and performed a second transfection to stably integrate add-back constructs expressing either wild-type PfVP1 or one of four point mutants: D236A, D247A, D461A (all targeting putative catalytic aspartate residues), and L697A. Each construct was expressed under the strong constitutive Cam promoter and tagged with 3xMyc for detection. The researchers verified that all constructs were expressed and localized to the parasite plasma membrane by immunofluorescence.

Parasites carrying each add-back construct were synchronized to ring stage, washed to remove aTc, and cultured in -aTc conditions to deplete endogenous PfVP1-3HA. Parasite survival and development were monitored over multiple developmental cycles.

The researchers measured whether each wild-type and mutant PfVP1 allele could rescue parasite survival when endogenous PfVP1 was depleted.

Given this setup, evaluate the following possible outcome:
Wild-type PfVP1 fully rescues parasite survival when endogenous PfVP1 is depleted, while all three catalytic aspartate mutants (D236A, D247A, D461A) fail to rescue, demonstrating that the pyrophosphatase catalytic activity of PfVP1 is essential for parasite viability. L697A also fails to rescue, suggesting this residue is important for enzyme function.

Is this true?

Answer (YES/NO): NO